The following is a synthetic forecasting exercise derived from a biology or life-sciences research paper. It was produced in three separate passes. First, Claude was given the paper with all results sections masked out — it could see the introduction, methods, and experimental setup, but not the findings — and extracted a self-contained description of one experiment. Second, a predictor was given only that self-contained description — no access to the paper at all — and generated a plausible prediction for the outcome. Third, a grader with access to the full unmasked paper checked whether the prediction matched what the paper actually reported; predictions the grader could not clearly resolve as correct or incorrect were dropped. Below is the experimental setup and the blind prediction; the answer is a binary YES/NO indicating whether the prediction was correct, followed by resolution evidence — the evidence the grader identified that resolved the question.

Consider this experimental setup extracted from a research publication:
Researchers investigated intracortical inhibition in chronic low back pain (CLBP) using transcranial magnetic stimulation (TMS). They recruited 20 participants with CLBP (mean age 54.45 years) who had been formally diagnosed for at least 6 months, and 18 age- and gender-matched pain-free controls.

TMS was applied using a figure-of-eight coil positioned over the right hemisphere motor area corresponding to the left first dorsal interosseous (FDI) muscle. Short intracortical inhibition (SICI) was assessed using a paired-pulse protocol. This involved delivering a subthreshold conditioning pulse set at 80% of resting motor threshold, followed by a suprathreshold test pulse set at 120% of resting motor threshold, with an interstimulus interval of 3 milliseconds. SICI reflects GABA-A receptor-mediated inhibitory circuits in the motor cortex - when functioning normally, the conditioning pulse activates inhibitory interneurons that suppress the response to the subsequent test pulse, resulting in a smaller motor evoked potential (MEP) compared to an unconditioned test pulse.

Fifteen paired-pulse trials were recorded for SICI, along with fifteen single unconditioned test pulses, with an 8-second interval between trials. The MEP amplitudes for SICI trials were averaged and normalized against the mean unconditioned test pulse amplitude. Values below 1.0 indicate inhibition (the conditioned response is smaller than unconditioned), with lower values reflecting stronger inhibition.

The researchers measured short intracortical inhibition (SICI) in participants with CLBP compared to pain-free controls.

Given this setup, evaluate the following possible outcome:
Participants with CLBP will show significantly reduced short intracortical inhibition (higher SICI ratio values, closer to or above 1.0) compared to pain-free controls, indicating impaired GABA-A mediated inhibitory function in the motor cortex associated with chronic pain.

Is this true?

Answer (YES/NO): NO